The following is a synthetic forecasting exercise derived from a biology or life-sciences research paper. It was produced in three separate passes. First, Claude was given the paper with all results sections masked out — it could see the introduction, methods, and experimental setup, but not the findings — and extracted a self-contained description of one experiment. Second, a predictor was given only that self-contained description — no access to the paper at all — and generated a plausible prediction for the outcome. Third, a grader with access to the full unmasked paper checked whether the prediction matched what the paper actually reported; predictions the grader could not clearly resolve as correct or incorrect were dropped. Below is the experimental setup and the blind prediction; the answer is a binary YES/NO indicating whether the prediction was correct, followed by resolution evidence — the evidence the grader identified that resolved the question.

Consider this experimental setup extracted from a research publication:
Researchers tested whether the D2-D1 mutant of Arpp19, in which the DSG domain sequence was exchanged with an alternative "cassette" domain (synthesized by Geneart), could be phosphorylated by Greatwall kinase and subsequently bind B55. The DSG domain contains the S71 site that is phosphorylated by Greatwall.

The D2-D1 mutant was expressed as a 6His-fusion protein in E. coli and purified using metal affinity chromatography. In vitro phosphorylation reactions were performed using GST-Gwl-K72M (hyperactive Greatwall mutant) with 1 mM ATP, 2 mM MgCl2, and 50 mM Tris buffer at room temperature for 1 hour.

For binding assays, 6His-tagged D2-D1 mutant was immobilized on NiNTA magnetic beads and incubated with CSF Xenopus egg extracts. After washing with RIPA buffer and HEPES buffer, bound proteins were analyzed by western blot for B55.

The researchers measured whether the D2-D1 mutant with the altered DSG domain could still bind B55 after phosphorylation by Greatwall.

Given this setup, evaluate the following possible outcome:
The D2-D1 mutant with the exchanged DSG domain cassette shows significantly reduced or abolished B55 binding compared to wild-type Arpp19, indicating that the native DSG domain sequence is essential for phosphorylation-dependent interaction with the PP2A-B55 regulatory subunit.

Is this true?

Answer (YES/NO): YES